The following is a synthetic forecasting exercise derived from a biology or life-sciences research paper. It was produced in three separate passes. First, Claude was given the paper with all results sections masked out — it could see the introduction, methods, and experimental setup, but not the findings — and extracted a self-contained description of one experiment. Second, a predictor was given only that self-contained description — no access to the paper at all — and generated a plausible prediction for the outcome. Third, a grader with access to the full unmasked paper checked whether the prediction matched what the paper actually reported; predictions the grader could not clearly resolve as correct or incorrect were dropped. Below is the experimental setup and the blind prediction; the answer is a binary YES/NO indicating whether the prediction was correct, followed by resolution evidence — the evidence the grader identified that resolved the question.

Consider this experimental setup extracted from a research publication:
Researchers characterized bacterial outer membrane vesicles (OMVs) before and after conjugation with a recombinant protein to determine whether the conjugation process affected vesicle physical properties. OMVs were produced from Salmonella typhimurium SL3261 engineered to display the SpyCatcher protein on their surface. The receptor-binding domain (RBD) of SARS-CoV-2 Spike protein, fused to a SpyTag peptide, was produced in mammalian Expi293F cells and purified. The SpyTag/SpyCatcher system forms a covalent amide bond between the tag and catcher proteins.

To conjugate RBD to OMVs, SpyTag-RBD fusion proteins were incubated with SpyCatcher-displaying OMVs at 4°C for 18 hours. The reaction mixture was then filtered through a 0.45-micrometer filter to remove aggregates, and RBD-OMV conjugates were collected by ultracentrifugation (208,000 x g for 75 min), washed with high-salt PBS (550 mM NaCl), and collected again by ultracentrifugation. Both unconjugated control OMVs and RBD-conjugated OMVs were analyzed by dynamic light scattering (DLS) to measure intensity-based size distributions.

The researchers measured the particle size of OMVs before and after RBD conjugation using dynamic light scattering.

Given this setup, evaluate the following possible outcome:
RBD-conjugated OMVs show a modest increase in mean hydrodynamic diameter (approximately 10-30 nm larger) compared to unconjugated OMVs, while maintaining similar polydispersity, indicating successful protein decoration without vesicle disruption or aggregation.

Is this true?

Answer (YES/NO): NO